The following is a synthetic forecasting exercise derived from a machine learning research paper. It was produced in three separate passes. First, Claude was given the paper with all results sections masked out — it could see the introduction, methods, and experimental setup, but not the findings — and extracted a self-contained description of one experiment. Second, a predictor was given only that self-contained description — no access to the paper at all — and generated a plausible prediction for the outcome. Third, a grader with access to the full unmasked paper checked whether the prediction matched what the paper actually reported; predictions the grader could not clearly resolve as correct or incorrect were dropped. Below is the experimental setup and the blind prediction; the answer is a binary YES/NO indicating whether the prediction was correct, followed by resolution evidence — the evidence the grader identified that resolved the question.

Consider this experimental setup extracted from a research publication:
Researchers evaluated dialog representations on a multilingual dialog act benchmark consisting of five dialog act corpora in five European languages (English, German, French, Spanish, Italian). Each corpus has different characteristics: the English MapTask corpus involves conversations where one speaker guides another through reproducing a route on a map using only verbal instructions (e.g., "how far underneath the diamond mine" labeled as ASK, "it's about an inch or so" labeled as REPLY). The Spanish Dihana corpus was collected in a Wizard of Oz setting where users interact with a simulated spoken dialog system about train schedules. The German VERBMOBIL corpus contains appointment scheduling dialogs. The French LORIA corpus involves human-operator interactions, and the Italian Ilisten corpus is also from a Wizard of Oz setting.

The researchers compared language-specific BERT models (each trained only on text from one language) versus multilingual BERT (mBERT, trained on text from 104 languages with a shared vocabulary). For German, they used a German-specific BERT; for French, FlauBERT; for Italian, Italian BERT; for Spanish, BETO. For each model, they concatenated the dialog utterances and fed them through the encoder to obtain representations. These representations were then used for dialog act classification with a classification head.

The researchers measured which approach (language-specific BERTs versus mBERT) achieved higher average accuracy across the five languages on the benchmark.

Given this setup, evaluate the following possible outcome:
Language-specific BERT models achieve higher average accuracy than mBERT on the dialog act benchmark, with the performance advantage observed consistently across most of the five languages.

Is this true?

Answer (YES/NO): NO